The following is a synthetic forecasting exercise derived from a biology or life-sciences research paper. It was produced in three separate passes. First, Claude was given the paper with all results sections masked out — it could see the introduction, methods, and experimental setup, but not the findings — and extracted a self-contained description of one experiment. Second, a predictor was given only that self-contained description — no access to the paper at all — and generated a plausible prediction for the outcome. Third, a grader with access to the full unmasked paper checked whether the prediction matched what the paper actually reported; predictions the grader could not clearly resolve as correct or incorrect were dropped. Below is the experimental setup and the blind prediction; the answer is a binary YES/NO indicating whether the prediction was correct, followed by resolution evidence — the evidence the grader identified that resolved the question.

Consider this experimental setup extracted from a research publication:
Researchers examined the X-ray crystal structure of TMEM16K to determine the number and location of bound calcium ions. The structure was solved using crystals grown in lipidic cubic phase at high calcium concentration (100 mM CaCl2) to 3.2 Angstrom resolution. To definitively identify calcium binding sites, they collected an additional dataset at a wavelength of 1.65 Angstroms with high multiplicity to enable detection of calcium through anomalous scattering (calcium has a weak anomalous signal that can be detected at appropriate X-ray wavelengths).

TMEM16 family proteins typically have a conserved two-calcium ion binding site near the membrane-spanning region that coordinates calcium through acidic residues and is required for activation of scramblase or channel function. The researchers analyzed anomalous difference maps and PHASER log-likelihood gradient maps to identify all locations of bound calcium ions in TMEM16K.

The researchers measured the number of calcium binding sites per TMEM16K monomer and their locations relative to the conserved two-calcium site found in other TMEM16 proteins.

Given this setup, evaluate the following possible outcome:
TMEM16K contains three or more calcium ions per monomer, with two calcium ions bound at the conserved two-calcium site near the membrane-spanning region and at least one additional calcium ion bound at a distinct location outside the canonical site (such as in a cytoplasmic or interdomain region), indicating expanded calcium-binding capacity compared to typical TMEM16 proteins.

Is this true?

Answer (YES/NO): YES